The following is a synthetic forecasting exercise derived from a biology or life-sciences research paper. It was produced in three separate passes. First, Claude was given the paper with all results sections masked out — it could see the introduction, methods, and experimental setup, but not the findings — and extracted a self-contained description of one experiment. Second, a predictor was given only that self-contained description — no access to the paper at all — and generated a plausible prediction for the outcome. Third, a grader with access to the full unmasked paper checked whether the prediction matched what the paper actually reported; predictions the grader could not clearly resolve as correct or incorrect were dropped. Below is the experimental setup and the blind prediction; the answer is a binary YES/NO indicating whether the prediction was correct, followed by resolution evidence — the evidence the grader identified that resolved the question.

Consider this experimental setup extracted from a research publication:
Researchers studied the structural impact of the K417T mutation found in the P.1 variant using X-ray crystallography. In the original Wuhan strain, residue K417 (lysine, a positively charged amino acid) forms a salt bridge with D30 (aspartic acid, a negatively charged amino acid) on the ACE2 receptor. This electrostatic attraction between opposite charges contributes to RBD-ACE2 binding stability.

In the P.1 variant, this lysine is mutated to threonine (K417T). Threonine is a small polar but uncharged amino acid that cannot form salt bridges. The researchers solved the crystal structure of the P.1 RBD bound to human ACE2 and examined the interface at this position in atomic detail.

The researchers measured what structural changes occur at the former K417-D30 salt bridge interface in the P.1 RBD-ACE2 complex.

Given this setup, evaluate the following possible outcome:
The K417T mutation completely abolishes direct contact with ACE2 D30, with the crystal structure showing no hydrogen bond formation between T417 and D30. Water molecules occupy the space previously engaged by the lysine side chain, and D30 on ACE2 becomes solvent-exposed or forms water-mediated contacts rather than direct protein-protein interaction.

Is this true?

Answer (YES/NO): YES